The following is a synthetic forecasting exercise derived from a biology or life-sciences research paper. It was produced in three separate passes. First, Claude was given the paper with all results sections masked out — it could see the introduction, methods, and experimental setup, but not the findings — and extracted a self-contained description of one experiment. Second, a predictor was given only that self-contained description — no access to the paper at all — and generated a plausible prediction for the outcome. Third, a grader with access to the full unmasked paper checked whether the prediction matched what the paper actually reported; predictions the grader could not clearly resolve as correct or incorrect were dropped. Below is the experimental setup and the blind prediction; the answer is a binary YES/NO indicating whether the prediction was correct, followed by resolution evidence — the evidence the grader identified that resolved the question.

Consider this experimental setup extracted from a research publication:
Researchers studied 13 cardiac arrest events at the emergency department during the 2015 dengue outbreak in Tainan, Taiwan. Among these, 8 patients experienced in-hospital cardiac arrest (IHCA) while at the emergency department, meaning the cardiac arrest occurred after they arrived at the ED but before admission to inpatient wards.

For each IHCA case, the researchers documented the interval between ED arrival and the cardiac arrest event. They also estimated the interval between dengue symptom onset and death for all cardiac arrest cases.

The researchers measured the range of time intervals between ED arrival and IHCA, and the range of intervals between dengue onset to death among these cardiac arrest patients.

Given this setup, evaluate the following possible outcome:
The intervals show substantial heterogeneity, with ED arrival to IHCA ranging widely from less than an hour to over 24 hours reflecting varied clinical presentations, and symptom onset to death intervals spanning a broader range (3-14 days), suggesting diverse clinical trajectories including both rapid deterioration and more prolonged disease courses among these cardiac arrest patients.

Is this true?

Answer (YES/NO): NO